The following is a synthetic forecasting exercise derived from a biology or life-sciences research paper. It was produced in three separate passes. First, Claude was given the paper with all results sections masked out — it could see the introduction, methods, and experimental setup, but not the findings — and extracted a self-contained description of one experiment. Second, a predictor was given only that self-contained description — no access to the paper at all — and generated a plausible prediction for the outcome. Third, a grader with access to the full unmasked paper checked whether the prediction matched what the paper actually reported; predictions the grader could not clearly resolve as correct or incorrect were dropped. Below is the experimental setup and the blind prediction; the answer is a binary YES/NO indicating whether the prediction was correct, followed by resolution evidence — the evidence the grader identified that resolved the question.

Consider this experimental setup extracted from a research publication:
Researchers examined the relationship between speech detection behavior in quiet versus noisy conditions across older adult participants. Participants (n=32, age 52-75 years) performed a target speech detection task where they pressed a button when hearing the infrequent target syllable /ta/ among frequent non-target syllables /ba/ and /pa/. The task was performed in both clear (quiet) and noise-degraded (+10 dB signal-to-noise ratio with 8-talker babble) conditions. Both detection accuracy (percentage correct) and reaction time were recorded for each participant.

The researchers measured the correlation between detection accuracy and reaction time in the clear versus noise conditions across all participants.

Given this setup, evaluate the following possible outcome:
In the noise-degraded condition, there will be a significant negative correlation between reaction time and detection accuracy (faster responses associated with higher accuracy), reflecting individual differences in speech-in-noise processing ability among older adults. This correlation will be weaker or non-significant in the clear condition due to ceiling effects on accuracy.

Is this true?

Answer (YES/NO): NO